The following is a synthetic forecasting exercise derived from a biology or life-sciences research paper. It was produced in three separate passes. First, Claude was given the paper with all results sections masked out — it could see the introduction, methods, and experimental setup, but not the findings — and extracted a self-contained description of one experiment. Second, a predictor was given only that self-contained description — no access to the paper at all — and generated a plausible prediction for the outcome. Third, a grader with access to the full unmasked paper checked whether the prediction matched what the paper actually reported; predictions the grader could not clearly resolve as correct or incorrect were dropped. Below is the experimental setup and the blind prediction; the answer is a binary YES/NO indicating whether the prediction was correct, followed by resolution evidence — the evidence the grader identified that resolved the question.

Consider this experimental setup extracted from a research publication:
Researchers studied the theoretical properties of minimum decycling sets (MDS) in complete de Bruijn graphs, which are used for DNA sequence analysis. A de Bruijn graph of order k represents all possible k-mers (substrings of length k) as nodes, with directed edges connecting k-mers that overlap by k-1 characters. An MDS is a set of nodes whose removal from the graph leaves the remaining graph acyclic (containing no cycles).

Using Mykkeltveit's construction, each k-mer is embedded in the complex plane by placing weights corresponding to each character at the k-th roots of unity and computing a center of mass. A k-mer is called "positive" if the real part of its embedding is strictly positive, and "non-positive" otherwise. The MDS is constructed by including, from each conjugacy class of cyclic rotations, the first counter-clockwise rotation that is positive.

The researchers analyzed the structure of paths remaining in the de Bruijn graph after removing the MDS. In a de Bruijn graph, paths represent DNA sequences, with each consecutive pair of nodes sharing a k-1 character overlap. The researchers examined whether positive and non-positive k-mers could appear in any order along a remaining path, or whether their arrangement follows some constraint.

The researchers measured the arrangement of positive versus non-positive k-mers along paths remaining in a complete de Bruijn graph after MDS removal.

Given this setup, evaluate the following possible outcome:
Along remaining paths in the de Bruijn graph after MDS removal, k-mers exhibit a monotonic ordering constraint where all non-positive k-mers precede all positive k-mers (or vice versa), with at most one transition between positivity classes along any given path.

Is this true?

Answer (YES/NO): YES